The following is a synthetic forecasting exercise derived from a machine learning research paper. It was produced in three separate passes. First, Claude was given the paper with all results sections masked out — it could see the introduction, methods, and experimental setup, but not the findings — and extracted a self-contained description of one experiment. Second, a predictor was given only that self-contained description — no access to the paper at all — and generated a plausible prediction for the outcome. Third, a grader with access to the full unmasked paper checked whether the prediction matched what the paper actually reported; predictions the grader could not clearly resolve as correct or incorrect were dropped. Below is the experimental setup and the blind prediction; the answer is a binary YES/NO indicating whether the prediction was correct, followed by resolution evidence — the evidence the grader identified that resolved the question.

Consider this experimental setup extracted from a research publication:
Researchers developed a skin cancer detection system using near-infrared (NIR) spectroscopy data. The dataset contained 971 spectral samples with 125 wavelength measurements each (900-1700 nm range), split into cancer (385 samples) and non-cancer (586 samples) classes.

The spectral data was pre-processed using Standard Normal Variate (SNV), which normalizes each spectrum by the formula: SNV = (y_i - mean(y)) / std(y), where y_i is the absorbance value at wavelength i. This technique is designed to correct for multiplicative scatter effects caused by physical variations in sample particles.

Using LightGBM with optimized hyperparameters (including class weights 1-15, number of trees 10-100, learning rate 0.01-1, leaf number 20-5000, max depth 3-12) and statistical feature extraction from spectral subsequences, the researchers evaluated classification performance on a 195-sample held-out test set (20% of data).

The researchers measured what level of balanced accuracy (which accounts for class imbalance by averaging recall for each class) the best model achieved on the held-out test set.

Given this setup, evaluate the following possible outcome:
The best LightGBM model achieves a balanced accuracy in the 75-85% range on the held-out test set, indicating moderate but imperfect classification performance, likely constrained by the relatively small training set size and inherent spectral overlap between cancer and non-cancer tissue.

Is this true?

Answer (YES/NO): YES